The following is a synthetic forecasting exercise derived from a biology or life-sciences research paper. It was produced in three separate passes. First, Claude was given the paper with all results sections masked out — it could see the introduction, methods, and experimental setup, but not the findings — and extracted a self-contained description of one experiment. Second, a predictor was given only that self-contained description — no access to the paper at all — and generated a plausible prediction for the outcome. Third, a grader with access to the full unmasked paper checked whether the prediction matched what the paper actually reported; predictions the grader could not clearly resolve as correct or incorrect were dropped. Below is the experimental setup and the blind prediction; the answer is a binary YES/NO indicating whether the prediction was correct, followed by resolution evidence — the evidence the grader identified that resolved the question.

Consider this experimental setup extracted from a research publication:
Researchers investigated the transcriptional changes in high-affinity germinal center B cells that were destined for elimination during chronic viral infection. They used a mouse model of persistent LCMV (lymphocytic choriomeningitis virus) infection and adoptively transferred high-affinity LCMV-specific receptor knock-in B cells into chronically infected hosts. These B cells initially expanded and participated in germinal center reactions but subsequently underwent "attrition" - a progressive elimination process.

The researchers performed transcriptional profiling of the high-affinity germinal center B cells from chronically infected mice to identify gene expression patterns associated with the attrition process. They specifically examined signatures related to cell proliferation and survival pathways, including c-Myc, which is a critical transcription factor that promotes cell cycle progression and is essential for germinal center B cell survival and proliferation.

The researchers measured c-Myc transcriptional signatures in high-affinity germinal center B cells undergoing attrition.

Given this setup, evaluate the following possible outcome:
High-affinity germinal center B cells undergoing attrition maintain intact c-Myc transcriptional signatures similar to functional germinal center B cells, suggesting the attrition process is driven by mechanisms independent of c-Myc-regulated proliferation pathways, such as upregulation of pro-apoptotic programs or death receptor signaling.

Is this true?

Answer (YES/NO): NO